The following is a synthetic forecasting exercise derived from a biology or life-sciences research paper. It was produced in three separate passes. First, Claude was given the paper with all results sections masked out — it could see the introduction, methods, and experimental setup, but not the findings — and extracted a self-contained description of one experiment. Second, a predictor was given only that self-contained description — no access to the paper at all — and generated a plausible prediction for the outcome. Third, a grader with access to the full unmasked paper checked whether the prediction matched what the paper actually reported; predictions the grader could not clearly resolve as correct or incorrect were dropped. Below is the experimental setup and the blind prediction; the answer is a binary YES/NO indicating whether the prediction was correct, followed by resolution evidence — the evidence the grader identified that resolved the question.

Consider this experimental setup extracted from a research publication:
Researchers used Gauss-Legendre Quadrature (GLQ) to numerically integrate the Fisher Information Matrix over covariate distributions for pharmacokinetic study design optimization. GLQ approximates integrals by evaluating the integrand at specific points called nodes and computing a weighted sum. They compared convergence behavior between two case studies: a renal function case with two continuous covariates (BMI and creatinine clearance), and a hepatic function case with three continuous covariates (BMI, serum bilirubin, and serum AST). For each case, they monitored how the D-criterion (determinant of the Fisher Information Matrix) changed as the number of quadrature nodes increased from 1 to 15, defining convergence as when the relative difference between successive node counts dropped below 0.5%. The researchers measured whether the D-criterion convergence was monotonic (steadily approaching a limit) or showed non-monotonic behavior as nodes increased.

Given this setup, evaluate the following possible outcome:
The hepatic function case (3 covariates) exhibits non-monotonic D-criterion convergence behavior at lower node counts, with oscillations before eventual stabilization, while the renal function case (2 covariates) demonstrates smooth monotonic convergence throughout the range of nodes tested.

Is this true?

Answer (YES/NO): YES